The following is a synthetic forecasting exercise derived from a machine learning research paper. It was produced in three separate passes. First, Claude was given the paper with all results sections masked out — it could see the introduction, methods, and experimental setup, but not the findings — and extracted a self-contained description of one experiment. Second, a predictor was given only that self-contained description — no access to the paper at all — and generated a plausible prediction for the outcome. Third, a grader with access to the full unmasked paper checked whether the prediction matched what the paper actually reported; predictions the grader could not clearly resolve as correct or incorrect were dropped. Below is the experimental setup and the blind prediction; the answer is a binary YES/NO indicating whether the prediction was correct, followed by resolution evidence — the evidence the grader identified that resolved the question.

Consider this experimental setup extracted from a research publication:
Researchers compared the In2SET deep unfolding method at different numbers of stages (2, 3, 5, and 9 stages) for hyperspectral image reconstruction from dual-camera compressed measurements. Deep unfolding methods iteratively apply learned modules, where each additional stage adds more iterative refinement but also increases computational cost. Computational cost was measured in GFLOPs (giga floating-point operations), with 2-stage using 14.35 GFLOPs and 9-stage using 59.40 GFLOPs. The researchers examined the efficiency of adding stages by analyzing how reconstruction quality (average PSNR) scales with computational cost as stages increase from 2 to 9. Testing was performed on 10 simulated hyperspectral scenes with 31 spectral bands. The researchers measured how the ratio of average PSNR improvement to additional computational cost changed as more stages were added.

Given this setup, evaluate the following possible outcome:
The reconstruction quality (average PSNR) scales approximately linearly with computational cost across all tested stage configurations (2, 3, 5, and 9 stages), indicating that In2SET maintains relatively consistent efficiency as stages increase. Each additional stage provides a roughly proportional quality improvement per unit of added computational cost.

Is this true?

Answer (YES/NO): NO